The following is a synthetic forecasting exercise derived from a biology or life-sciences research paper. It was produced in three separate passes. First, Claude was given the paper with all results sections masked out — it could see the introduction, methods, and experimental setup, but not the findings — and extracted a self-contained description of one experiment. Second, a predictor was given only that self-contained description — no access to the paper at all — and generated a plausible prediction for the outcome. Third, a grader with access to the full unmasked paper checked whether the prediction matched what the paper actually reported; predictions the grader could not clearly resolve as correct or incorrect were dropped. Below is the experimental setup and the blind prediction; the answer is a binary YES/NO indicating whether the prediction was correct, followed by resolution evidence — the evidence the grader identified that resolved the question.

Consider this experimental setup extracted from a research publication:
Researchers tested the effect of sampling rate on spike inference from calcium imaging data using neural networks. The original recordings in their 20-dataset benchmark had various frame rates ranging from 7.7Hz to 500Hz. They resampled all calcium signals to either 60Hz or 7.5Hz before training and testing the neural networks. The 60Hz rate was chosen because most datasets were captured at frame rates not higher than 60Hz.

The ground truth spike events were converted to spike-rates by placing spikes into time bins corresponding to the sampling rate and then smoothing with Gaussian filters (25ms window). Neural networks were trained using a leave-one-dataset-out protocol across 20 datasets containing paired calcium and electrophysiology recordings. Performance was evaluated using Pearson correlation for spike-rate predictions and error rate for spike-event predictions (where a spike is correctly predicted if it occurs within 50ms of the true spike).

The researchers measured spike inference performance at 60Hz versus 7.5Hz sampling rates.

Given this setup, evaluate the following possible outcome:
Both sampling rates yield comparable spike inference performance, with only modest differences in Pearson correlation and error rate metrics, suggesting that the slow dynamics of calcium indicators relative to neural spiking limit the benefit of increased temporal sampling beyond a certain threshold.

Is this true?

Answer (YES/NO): NO